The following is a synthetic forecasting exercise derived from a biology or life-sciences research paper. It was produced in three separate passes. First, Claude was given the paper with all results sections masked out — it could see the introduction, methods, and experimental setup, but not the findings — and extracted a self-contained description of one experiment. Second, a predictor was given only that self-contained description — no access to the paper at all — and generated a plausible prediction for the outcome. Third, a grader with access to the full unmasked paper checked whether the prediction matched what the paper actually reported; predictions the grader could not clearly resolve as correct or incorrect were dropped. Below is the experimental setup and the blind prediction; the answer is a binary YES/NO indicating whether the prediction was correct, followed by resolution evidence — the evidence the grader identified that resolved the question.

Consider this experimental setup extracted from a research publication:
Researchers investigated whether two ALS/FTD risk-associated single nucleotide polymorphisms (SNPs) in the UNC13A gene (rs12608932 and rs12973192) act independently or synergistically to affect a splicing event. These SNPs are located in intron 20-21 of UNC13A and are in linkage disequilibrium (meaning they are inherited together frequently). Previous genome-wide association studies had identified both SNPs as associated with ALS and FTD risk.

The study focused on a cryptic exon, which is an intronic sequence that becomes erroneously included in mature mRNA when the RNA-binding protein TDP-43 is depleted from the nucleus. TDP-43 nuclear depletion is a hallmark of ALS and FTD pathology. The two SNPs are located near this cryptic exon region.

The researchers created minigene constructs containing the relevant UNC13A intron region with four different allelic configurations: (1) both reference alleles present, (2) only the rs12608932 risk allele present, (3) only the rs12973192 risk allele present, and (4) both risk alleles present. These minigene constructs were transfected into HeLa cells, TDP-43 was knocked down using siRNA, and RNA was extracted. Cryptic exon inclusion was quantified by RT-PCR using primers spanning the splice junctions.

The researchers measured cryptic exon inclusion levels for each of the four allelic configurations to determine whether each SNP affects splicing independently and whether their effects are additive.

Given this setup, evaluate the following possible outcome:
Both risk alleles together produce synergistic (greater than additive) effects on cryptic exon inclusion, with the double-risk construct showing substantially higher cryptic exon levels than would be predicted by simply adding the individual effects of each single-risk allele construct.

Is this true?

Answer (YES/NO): NO